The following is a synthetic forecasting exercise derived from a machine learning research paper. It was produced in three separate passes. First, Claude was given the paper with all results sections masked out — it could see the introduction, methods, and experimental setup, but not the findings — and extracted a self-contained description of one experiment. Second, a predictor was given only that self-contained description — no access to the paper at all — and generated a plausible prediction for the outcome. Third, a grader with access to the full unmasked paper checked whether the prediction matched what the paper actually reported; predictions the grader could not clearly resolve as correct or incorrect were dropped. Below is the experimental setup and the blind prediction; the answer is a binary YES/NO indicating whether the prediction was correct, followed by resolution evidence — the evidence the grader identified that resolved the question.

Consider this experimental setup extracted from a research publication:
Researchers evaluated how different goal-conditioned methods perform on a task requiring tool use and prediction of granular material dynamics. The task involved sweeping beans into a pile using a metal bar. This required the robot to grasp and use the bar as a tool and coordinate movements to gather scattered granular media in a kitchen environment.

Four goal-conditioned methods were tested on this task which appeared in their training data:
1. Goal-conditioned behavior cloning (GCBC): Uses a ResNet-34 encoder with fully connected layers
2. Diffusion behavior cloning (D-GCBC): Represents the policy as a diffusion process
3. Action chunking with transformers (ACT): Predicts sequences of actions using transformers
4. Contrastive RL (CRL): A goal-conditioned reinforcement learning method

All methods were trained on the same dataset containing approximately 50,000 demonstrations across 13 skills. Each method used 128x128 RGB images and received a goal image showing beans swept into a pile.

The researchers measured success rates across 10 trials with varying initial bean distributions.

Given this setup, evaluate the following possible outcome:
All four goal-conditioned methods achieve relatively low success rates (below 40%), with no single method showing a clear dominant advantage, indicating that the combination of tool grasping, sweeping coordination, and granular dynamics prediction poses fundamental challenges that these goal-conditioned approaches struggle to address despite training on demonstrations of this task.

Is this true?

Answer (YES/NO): NO